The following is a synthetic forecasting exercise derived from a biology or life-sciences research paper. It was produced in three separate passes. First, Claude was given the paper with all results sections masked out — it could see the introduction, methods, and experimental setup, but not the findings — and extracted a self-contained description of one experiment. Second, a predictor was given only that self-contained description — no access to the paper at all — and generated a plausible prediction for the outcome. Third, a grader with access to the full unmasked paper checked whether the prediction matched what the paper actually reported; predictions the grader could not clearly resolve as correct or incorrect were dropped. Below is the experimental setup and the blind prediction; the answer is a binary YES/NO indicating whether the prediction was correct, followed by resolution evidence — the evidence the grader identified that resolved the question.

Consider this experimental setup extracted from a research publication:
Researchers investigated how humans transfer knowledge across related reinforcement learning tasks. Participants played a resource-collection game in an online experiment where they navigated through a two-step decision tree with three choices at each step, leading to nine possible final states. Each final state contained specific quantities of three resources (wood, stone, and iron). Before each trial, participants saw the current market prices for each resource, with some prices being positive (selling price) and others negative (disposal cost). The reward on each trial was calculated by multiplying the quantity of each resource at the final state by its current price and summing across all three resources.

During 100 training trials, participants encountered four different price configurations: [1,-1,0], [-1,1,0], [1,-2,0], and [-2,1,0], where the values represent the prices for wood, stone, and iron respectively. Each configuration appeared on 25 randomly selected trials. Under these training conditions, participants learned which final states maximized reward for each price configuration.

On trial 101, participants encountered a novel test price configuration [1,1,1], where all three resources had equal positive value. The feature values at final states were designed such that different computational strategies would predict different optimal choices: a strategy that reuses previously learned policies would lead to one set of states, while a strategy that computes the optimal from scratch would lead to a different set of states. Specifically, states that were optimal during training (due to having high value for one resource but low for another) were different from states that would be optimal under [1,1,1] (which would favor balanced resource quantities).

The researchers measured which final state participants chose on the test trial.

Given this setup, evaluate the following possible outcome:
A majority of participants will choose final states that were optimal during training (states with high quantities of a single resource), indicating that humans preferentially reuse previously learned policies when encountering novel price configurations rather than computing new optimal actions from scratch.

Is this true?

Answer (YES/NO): NO